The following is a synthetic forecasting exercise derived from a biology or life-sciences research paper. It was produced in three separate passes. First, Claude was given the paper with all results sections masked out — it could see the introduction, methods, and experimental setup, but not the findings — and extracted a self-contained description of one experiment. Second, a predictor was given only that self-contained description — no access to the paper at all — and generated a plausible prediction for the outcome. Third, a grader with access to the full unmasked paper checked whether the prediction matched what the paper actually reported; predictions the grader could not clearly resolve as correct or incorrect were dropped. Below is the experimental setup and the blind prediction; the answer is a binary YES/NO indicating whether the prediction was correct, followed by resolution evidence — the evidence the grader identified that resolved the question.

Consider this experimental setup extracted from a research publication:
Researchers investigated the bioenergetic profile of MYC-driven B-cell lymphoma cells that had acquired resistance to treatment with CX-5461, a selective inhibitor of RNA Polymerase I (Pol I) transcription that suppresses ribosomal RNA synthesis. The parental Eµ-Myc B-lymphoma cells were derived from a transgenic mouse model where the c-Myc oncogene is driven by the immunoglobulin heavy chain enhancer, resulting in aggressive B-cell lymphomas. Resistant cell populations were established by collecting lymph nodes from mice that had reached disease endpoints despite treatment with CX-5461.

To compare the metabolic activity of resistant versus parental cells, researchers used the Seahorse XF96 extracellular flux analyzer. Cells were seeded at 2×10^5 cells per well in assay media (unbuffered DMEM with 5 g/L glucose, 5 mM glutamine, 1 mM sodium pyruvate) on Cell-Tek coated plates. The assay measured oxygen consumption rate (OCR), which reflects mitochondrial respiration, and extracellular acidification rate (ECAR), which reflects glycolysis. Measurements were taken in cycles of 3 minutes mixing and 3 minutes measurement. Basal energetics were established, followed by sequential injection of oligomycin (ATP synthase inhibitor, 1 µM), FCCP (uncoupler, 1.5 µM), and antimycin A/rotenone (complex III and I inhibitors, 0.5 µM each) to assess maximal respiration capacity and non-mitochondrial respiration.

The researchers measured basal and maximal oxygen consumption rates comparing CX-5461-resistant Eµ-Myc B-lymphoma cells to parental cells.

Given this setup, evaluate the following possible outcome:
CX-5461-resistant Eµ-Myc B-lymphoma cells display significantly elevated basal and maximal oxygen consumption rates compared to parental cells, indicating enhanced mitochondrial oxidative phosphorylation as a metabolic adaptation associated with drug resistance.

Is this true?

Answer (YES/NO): YES